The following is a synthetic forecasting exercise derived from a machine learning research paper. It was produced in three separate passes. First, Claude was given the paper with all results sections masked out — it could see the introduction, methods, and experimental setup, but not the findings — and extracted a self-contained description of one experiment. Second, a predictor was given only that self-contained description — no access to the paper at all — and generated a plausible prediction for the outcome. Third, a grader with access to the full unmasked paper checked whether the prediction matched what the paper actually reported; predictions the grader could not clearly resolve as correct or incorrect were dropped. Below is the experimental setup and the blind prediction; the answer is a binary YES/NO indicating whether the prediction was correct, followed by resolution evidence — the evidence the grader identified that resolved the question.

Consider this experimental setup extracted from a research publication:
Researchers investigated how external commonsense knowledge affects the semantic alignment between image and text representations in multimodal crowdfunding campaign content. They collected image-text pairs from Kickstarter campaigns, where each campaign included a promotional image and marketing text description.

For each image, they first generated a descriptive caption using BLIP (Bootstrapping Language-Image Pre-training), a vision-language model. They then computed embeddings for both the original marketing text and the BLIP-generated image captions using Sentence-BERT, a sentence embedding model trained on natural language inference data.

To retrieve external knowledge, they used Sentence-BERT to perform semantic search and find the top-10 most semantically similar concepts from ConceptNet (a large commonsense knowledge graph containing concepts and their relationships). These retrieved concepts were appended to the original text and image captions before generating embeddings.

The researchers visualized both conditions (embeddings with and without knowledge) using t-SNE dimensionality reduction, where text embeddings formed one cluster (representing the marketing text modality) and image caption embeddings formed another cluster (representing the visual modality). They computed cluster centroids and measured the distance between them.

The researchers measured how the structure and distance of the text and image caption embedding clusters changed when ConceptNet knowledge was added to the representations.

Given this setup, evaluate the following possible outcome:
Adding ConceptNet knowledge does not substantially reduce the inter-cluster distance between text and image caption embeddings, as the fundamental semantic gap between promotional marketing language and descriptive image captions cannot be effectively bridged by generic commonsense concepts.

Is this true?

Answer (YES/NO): NO